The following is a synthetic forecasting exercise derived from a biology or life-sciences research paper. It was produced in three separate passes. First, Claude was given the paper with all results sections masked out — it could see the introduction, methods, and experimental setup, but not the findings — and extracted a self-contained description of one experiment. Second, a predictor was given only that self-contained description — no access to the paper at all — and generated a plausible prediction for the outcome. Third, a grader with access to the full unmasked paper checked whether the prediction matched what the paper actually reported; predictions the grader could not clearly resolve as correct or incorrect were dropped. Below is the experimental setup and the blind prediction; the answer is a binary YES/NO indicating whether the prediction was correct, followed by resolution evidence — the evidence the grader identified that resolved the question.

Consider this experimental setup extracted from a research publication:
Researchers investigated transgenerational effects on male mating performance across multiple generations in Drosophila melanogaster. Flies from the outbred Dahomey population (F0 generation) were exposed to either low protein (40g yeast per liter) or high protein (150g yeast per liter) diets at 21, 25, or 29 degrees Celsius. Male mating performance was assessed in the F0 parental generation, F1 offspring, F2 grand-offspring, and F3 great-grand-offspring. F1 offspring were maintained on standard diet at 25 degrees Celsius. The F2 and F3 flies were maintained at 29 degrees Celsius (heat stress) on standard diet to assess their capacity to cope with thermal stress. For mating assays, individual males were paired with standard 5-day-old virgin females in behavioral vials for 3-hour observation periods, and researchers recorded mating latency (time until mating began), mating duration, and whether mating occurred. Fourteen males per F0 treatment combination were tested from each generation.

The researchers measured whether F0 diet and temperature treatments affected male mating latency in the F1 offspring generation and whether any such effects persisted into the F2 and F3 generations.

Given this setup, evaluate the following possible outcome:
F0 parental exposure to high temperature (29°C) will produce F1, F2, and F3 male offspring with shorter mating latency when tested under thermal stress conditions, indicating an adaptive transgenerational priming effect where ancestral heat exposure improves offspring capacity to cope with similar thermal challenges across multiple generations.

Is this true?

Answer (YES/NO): NO